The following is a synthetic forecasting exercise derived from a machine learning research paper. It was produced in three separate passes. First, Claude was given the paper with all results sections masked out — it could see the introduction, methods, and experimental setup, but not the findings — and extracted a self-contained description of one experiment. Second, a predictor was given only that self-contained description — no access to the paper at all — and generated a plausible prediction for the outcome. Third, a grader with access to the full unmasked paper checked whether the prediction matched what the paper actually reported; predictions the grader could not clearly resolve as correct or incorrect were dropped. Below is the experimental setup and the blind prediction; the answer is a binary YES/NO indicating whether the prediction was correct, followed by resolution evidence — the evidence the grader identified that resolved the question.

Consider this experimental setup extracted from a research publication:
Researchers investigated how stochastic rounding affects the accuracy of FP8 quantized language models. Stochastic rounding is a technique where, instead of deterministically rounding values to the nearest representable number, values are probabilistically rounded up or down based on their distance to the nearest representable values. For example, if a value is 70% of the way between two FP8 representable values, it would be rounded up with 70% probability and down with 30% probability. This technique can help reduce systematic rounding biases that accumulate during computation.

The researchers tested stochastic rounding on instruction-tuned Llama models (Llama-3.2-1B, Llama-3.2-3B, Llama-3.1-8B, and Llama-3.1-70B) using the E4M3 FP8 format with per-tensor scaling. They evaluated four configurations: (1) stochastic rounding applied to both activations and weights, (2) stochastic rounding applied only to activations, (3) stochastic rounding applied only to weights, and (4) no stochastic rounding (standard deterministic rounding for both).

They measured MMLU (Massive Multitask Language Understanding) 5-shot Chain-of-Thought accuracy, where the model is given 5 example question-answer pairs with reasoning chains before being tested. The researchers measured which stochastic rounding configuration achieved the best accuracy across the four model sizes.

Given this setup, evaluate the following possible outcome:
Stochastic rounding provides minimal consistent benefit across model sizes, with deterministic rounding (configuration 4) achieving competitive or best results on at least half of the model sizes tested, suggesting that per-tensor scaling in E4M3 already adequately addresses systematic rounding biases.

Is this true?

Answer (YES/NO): YES